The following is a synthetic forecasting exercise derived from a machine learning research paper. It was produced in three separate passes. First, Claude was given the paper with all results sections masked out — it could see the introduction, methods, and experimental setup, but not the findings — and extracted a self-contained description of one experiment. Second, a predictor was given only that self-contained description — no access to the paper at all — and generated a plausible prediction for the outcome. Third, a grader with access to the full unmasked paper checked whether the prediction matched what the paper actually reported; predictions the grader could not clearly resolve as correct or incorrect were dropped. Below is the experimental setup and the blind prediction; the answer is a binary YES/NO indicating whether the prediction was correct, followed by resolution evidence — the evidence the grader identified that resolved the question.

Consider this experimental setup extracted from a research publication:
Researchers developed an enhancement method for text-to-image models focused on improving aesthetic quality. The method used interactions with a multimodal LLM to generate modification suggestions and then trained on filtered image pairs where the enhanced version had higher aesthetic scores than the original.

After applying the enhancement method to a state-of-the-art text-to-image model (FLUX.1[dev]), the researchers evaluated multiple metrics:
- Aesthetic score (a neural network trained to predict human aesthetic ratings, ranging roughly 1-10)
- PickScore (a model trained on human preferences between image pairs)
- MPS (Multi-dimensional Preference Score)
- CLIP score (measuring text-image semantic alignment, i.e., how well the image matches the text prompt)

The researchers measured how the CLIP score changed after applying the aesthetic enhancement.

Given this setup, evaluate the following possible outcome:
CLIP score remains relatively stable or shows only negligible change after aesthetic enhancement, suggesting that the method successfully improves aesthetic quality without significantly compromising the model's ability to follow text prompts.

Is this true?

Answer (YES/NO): YES